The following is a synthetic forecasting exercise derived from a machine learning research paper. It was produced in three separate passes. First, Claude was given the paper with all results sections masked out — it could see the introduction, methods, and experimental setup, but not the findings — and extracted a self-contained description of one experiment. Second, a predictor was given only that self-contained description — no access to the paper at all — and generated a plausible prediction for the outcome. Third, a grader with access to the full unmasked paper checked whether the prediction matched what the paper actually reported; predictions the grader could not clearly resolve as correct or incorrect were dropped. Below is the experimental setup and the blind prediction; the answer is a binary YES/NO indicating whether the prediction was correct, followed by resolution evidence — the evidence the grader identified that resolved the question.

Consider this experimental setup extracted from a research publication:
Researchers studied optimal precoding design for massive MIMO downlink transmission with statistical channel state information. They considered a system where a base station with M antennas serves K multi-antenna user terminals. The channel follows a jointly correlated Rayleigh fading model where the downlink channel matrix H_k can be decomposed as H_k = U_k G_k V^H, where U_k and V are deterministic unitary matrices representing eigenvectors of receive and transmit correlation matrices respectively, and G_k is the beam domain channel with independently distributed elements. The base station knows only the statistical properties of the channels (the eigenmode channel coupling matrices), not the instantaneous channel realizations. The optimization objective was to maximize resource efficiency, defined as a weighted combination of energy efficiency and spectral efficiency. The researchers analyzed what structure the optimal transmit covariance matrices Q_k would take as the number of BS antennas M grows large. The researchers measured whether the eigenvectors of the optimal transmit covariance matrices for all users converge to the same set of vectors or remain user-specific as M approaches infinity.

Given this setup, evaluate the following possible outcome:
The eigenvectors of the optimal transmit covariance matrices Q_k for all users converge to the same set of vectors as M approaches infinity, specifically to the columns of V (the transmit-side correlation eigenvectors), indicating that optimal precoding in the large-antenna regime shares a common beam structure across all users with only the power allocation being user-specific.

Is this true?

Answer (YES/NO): YES